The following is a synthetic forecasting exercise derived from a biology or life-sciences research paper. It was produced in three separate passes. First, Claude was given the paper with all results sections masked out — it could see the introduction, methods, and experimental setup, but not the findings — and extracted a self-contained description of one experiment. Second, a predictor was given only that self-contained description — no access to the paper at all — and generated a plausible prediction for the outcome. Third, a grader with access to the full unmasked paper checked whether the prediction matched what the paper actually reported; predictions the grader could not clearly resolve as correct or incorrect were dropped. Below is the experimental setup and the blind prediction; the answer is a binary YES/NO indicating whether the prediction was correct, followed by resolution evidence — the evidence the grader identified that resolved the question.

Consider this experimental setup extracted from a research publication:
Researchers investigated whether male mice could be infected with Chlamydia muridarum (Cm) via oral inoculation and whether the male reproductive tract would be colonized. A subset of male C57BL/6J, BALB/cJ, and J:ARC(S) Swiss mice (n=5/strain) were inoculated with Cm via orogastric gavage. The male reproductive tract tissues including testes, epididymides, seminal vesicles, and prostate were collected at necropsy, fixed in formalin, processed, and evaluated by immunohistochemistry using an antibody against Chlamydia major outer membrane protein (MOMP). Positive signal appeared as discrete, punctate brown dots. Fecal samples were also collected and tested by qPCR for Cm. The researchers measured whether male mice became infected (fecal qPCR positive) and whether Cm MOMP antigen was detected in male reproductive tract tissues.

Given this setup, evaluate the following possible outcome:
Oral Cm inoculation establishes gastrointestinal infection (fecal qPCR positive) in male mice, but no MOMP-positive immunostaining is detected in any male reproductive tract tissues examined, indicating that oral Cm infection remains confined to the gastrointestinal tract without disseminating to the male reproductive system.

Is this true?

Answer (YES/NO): YES